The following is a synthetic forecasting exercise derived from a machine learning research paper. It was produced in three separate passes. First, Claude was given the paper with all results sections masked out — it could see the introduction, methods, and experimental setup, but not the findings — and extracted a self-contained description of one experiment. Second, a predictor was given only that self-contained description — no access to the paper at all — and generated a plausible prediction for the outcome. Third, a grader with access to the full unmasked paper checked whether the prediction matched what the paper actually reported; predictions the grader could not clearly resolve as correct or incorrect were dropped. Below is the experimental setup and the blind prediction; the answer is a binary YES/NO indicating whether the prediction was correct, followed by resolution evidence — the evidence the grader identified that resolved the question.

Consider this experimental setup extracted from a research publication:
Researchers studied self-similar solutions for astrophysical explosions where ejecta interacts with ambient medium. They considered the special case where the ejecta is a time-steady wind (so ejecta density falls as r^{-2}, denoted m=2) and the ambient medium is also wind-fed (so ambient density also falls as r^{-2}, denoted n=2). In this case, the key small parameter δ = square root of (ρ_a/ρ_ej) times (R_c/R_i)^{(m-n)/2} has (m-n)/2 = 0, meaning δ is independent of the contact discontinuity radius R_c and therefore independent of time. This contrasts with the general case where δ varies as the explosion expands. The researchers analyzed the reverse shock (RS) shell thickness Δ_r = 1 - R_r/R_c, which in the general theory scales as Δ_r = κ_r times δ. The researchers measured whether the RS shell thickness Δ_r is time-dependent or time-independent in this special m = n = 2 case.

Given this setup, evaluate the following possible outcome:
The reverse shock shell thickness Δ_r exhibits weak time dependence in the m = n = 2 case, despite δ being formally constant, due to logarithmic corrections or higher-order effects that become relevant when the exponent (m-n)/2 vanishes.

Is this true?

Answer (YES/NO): NO